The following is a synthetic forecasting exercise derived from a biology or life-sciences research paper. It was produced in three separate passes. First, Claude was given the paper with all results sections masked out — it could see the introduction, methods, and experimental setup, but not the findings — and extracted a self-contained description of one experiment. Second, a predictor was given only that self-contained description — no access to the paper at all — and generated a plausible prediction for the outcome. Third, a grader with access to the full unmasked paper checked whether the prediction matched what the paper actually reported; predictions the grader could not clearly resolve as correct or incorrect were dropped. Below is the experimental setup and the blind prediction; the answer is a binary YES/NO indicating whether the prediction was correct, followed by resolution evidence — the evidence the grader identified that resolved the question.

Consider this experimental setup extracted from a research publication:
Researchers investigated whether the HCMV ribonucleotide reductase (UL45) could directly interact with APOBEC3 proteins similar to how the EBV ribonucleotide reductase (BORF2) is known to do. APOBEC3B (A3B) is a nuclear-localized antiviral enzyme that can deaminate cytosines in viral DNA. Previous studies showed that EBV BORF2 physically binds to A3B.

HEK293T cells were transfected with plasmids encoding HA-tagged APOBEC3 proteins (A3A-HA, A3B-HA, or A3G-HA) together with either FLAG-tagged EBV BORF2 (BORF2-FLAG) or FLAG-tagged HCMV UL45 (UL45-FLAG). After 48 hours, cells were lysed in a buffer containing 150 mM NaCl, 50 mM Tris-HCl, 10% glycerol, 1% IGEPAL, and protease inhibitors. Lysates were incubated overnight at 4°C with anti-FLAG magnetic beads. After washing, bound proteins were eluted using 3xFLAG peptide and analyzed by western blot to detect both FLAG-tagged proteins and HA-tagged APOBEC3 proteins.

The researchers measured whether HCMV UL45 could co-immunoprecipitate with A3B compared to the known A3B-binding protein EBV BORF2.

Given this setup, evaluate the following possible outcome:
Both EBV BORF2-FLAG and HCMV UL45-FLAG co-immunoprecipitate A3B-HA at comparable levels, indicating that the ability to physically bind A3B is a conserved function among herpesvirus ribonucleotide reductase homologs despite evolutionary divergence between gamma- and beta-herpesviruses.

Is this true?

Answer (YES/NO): NO